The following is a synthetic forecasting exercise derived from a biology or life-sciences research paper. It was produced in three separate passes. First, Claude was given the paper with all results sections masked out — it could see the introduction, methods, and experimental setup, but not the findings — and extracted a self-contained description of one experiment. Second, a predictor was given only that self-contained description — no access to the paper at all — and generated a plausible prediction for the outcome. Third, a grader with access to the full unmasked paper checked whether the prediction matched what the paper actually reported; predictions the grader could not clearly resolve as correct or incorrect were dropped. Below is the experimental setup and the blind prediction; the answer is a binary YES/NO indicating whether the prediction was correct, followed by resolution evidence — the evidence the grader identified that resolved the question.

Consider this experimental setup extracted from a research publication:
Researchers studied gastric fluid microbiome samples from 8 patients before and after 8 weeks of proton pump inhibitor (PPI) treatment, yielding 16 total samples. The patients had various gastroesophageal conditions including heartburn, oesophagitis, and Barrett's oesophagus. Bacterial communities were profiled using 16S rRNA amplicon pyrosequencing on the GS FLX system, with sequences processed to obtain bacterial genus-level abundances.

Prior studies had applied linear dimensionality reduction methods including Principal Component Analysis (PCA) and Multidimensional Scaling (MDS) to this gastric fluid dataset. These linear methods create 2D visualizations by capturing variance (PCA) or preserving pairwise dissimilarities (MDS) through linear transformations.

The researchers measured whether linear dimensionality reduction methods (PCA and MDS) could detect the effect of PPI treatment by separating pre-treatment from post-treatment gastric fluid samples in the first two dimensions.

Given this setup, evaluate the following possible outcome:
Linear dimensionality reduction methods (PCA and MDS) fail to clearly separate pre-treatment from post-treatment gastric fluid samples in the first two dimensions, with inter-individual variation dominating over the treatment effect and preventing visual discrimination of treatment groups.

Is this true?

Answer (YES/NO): NO